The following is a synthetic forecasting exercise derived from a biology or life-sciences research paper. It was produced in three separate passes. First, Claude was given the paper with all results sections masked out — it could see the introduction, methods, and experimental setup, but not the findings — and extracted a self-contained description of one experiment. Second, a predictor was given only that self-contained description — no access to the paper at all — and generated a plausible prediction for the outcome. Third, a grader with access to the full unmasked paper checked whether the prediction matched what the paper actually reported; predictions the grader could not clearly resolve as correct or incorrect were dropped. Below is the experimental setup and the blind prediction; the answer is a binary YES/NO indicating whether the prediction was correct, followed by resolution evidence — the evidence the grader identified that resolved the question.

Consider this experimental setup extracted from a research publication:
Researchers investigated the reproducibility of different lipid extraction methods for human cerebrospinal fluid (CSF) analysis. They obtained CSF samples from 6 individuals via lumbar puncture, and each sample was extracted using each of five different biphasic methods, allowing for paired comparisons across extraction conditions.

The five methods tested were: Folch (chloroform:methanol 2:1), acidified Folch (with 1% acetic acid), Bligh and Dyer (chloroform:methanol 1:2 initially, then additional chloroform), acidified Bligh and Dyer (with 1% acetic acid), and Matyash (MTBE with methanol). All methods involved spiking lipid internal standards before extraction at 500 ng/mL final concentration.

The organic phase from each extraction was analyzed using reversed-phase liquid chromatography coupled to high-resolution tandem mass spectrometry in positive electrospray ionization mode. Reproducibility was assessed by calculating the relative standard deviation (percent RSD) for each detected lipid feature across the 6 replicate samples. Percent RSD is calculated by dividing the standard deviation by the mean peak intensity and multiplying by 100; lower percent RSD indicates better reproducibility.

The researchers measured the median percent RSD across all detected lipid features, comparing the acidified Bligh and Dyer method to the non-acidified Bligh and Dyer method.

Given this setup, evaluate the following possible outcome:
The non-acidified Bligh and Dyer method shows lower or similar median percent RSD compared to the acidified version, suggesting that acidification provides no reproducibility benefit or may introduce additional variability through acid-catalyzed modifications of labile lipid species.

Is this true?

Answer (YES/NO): NO